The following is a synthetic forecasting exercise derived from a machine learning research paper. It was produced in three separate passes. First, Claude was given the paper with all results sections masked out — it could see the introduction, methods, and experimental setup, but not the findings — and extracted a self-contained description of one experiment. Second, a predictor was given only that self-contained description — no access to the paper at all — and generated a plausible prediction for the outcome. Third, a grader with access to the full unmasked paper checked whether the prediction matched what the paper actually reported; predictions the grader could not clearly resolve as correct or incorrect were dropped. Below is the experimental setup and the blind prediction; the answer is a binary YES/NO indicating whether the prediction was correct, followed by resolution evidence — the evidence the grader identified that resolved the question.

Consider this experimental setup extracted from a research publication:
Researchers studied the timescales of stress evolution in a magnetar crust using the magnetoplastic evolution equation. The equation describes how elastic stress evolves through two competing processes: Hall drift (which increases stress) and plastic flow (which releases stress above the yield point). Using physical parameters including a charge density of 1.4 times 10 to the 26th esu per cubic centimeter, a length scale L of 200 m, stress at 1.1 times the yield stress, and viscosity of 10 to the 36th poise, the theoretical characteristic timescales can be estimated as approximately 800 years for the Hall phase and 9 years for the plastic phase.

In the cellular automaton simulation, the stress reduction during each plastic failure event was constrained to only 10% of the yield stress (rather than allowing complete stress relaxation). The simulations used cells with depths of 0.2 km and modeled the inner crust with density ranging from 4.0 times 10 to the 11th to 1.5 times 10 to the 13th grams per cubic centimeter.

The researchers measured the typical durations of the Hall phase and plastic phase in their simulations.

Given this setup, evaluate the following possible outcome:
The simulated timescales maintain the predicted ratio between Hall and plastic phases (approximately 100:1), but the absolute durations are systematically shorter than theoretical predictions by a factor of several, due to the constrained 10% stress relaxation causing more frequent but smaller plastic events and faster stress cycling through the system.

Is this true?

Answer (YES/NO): NO